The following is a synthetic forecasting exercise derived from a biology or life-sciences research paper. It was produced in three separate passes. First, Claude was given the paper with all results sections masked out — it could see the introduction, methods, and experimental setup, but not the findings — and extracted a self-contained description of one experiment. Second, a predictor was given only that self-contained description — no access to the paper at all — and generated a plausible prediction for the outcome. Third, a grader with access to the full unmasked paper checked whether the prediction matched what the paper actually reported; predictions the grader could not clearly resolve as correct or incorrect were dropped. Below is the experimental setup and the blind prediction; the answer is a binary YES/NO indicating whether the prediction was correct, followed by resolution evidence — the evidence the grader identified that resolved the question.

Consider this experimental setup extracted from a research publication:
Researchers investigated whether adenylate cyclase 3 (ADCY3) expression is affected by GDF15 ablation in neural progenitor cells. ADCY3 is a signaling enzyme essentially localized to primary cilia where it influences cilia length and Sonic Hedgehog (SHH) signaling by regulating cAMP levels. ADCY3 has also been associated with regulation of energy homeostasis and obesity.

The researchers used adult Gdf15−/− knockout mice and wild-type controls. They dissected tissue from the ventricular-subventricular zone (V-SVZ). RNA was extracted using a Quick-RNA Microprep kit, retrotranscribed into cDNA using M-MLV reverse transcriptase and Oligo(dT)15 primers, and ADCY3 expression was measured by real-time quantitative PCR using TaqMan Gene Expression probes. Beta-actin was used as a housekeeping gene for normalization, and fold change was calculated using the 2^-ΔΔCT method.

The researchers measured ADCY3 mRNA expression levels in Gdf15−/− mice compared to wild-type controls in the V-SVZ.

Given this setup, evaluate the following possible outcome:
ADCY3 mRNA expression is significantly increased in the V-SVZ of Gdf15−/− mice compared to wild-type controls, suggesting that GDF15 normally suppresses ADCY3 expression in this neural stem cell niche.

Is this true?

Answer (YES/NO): YES